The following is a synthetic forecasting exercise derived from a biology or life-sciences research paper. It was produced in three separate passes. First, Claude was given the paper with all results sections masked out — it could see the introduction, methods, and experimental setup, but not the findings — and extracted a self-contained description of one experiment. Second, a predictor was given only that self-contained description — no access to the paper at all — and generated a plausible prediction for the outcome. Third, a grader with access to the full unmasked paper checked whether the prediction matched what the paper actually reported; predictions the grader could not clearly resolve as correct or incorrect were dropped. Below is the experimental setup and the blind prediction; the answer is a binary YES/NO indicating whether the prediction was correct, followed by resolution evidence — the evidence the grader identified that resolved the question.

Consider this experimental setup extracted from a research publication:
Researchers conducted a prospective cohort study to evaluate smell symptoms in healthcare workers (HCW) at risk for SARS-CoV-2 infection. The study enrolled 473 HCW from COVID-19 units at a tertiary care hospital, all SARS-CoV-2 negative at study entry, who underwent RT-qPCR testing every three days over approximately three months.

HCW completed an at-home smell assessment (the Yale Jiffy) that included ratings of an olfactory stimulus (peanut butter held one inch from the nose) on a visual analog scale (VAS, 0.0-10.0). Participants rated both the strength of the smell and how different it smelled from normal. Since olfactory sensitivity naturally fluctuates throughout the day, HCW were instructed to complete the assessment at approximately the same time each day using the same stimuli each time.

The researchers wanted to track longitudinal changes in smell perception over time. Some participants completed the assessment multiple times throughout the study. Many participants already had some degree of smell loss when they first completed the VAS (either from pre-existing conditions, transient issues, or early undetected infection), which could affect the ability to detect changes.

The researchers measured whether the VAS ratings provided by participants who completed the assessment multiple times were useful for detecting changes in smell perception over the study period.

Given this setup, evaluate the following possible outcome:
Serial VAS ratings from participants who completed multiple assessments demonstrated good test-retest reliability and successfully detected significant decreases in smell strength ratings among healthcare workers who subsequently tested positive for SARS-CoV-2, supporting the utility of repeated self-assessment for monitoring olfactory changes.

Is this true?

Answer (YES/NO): NO